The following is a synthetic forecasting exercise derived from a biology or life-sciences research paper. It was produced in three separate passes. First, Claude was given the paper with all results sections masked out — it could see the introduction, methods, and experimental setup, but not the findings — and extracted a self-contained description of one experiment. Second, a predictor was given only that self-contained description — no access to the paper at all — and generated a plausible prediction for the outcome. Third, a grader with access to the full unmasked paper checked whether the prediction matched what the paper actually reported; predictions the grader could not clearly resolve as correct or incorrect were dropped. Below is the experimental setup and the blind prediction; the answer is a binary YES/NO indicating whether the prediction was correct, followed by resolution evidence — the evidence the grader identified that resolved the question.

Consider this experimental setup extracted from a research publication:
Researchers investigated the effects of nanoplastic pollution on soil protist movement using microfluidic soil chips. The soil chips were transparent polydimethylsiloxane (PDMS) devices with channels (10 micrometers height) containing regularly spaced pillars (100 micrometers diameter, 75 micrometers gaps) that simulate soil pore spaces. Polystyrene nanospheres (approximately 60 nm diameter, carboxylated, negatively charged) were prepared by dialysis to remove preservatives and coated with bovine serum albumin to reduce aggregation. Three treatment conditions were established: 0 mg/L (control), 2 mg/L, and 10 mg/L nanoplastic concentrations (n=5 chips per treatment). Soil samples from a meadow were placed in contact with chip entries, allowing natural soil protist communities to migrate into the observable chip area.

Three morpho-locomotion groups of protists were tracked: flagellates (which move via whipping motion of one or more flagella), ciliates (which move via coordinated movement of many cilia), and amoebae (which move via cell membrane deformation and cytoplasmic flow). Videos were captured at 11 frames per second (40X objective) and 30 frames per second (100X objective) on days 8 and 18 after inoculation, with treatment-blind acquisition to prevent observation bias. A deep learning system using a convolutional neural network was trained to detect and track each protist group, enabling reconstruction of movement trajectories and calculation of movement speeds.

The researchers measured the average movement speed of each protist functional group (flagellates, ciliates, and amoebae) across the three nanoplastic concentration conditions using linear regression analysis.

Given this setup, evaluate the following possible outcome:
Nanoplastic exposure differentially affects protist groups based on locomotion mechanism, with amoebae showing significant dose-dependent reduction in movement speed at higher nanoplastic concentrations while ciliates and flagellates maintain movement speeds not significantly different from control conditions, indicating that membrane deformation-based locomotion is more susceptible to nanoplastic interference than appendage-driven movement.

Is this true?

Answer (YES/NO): NO